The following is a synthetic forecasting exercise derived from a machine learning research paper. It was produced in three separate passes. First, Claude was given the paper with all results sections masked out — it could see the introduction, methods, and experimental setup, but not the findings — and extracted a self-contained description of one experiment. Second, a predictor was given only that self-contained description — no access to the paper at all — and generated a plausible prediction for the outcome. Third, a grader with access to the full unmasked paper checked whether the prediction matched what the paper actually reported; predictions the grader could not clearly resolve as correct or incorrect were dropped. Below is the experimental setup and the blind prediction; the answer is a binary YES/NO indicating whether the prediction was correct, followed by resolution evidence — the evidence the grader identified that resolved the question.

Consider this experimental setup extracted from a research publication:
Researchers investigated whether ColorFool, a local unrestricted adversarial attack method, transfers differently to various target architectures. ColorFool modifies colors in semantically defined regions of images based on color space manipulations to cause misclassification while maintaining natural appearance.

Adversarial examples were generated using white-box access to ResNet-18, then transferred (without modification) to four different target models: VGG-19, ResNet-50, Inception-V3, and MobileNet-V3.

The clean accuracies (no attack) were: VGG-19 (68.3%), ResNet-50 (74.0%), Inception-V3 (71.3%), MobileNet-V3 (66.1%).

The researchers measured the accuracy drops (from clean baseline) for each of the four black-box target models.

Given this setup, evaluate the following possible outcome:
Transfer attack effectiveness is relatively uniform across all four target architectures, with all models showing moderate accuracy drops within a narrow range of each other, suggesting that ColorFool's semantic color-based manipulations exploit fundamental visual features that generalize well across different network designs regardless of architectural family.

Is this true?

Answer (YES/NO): NO